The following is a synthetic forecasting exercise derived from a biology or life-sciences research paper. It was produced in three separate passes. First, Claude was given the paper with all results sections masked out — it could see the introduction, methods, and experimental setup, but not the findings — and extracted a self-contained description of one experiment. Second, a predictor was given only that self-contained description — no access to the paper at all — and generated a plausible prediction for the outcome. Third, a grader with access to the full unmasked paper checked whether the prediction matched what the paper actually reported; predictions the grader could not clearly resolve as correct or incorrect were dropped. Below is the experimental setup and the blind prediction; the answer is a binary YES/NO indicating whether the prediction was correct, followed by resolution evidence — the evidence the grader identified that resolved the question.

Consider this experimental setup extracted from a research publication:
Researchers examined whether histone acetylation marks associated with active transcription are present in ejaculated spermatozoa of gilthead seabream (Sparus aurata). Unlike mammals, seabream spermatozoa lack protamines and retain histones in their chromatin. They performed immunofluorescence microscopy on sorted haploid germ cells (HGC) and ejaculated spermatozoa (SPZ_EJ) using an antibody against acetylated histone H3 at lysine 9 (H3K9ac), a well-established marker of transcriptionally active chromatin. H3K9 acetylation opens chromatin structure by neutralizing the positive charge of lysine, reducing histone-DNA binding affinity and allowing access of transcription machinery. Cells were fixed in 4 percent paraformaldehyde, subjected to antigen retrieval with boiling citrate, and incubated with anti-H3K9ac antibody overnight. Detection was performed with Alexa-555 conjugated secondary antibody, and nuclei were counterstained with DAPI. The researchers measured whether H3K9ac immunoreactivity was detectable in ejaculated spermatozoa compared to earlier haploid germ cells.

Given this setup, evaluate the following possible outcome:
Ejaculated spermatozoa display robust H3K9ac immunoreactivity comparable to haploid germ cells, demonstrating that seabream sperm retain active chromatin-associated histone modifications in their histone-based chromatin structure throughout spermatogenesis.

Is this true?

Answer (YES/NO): NO